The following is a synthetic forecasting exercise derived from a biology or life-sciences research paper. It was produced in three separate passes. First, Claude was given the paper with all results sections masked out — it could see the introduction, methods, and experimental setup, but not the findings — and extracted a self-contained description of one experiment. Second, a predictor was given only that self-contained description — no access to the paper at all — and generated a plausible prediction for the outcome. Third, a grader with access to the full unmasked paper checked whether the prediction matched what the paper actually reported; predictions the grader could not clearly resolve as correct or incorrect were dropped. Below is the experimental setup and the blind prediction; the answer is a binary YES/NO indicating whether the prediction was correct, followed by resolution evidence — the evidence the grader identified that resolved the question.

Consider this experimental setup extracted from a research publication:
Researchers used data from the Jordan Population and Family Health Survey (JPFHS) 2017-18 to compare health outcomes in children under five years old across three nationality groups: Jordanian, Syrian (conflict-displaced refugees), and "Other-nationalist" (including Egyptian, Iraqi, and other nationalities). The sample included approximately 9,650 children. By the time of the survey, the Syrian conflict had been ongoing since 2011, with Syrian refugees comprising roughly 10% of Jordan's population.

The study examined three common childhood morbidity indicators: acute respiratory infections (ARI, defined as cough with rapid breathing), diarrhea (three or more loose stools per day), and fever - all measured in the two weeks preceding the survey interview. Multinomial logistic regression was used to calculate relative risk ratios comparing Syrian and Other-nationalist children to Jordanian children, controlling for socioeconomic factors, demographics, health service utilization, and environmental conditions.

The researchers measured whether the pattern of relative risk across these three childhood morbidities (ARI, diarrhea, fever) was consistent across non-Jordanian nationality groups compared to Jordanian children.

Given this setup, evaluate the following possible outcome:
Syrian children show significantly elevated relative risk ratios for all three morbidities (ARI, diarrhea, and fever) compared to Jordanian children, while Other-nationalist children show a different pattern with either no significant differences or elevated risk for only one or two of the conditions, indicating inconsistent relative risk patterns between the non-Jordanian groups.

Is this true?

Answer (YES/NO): NO